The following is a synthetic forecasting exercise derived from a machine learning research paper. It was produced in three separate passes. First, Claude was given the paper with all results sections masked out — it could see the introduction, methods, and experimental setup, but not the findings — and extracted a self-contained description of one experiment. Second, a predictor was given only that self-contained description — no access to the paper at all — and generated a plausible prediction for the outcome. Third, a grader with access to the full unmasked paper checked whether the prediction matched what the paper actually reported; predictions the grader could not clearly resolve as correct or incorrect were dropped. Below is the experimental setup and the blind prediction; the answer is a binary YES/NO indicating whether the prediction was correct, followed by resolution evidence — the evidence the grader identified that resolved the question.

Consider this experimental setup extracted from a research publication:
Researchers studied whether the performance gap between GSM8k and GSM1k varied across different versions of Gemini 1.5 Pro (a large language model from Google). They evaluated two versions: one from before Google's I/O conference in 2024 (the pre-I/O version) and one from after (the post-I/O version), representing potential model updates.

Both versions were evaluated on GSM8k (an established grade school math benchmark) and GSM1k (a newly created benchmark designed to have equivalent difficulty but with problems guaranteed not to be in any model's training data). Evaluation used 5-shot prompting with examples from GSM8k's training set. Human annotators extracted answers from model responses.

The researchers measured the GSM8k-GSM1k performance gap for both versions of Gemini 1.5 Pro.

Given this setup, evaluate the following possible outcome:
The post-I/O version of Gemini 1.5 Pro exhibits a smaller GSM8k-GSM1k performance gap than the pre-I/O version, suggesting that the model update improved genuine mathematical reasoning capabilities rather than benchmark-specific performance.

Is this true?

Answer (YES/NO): NO